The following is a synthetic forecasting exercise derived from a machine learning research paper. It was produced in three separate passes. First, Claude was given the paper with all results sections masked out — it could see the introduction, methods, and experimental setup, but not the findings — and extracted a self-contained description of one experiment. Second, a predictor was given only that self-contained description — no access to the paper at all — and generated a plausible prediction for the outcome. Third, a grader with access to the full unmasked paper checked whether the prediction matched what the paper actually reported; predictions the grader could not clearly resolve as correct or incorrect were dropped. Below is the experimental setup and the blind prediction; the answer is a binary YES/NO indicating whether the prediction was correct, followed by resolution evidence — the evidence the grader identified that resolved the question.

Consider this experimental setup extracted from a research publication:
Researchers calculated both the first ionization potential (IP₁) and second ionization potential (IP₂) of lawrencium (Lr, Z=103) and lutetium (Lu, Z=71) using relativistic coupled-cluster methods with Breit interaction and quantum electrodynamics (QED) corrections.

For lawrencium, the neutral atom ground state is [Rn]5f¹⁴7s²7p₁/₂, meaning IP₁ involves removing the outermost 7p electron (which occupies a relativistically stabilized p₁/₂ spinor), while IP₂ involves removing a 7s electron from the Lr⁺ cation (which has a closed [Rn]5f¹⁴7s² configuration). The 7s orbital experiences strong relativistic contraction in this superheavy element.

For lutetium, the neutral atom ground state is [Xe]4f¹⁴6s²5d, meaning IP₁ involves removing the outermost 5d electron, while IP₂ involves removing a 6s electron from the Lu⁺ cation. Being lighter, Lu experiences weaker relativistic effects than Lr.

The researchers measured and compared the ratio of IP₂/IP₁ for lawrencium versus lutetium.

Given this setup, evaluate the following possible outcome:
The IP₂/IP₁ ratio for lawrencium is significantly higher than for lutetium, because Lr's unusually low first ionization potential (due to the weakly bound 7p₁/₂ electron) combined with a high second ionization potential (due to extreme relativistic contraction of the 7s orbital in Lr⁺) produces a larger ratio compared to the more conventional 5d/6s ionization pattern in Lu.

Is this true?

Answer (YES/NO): YES